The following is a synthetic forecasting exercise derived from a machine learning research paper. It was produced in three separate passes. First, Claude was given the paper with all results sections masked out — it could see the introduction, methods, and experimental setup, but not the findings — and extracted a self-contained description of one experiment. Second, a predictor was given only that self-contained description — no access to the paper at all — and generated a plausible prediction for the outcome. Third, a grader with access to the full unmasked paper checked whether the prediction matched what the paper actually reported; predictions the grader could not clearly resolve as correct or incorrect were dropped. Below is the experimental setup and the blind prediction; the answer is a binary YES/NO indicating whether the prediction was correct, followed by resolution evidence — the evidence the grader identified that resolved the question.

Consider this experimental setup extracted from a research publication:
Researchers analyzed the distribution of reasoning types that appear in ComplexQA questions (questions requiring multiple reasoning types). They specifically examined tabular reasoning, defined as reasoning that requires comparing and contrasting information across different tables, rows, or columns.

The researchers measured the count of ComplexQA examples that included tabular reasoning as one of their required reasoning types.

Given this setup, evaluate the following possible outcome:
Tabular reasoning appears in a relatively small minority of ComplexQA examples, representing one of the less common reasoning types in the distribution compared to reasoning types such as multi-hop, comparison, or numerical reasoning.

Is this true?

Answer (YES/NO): NO